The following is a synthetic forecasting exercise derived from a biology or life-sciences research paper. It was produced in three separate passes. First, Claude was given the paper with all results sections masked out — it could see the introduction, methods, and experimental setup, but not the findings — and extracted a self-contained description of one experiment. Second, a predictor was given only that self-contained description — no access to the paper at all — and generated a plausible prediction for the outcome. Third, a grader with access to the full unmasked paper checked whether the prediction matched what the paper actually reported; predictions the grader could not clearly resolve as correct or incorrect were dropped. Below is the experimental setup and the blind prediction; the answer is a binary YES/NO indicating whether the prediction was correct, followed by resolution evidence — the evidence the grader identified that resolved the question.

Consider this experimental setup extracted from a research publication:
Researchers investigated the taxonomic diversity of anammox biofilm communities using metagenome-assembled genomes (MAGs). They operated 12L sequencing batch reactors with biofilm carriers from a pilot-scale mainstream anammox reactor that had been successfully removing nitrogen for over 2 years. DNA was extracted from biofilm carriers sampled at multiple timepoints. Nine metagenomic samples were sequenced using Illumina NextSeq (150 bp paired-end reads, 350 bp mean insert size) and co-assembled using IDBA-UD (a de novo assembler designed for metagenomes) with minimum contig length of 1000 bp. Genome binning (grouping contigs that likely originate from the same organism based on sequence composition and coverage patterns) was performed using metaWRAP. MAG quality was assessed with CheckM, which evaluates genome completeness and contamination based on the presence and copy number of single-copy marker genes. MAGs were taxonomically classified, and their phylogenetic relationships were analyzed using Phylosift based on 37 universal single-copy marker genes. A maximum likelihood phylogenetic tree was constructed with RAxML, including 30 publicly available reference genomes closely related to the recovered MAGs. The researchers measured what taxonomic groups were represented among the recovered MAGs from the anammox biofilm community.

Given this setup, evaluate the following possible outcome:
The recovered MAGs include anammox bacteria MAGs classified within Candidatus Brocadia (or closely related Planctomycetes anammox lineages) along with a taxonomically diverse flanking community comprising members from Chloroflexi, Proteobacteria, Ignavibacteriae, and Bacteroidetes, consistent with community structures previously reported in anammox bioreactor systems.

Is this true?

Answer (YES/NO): NO